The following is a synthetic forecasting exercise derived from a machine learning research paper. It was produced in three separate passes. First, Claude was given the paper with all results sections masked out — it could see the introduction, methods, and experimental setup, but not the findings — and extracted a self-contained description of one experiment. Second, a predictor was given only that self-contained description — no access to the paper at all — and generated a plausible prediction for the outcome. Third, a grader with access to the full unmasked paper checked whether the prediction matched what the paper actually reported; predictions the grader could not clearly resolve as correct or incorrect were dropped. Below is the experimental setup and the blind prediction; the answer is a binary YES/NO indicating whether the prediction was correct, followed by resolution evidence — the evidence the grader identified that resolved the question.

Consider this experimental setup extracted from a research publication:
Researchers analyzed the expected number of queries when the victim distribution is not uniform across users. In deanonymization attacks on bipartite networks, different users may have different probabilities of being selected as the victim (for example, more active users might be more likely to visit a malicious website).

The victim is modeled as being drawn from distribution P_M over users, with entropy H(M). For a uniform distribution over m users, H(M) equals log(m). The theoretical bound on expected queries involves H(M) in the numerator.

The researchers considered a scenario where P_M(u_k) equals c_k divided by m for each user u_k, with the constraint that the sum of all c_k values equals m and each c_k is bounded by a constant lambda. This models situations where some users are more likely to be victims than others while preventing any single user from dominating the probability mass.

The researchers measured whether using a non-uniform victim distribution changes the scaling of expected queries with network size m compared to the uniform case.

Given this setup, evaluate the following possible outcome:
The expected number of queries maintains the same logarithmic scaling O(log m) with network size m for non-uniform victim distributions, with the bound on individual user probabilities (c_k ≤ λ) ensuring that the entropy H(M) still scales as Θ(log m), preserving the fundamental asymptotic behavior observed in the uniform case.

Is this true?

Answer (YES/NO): NO